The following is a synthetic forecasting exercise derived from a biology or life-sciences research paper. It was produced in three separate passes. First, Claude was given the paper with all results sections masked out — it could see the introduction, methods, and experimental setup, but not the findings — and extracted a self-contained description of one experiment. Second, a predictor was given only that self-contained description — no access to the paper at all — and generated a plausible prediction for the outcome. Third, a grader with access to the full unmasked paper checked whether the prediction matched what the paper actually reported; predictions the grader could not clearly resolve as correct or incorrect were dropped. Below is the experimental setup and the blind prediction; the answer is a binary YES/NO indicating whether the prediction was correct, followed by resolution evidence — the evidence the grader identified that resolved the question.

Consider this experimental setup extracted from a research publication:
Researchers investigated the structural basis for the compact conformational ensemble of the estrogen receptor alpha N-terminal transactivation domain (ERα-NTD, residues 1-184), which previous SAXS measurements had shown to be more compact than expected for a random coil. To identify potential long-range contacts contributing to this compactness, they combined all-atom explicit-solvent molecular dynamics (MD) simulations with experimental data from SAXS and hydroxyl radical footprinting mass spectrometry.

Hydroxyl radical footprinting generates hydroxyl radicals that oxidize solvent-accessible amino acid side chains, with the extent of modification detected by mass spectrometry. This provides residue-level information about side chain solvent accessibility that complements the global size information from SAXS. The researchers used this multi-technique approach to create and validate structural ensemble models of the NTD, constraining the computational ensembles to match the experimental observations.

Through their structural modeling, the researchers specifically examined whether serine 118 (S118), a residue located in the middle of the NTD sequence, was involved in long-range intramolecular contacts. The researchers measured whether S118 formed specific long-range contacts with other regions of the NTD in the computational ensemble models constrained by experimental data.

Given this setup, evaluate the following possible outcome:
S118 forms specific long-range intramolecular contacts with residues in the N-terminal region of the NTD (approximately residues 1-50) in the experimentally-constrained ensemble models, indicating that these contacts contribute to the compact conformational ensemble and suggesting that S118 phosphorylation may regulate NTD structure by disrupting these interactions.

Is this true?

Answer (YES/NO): YES